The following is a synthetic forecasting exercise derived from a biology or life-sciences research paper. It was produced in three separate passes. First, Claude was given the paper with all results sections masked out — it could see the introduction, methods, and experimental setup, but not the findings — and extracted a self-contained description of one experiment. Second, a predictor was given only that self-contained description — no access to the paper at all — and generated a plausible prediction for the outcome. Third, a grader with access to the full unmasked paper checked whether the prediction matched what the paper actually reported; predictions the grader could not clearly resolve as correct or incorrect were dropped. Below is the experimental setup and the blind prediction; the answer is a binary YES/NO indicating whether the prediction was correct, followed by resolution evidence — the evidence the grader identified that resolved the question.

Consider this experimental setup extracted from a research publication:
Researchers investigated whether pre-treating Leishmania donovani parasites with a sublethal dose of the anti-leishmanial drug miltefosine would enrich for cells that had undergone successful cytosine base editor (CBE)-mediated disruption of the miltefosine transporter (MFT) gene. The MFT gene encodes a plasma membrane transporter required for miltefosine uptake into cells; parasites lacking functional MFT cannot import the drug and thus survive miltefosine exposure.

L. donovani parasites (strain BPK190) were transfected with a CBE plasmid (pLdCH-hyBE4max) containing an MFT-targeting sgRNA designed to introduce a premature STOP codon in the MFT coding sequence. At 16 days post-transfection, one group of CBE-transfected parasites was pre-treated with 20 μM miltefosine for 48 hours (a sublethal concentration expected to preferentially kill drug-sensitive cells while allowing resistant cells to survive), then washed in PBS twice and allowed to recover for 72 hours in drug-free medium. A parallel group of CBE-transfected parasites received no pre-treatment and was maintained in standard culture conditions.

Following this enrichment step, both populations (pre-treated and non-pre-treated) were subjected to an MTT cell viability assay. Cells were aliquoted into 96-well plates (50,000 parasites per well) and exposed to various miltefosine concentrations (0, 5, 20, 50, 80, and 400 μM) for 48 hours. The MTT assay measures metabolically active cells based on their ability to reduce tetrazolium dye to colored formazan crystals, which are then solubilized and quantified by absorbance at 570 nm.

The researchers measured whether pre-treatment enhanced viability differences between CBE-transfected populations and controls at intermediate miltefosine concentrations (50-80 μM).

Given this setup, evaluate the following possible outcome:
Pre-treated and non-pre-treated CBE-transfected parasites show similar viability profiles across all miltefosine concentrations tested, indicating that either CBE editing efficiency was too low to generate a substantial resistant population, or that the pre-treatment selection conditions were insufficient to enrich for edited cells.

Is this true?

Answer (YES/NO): NO